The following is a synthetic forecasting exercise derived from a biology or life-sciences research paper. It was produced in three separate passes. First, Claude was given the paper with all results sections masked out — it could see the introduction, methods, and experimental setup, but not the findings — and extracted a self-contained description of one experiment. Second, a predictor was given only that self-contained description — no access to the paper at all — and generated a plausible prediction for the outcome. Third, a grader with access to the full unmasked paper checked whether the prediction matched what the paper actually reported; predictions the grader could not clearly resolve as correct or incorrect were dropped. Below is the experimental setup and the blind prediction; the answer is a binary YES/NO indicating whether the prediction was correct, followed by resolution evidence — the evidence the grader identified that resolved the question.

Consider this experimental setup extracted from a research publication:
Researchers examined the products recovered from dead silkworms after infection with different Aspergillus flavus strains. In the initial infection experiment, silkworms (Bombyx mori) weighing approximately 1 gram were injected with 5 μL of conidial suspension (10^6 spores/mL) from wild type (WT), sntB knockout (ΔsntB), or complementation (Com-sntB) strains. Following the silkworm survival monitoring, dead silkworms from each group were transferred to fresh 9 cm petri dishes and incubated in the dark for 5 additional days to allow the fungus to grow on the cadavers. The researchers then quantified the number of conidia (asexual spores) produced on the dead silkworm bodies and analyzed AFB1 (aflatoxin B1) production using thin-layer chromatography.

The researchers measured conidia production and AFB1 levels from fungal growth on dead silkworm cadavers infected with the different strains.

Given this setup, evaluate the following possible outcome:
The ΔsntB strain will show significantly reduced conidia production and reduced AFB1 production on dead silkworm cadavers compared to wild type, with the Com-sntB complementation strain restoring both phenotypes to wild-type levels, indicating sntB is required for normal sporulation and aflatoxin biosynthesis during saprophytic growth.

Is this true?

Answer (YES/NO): YES